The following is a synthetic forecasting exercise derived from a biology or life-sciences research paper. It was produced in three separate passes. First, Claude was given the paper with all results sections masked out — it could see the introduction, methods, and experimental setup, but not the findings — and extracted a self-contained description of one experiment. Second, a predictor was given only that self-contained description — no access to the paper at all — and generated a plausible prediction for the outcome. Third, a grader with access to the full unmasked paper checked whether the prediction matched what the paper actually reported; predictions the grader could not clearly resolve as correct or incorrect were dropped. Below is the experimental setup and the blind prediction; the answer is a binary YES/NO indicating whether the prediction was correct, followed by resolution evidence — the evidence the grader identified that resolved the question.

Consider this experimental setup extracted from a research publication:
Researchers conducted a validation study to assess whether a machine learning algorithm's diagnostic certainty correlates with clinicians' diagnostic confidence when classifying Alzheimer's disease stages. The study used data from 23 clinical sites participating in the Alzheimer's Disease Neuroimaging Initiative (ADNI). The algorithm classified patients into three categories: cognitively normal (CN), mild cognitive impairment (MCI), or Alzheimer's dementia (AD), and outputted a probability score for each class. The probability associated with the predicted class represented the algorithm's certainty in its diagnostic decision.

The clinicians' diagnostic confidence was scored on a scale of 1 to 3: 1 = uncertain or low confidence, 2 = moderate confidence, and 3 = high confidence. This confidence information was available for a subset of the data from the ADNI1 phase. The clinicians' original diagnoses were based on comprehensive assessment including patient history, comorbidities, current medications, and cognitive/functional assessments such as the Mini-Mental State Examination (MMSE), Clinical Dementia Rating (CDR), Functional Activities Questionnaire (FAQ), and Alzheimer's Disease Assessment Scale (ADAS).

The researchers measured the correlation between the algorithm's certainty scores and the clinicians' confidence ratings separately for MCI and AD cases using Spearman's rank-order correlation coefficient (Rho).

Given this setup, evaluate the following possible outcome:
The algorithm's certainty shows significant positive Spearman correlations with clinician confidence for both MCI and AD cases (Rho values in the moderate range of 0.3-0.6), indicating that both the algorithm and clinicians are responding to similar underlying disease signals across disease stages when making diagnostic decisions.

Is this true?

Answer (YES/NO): NO